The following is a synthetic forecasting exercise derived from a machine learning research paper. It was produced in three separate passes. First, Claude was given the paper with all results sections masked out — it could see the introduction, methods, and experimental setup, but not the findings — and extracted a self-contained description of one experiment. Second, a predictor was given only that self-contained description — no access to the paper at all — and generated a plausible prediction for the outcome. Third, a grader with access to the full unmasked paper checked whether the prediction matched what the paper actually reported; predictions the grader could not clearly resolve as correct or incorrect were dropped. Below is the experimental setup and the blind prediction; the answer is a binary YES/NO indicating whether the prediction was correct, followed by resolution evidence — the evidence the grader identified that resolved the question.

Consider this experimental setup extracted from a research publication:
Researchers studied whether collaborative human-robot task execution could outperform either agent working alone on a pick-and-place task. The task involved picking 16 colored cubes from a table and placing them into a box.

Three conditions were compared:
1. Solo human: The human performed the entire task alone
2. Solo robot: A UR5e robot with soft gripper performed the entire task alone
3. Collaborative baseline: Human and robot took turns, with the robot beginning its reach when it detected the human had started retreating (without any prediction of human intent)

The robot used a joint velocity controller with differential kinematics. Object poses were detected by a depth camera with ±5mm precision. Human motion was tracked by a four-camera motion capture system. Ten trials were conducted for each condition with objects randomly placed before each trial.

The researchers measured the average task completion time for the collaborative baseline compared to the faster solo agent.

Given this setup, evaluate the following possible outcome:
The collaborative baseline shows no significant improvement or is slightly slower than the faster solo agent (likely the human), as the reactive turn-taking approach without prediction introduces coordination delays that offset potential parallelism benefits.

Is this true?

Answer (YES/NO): NO